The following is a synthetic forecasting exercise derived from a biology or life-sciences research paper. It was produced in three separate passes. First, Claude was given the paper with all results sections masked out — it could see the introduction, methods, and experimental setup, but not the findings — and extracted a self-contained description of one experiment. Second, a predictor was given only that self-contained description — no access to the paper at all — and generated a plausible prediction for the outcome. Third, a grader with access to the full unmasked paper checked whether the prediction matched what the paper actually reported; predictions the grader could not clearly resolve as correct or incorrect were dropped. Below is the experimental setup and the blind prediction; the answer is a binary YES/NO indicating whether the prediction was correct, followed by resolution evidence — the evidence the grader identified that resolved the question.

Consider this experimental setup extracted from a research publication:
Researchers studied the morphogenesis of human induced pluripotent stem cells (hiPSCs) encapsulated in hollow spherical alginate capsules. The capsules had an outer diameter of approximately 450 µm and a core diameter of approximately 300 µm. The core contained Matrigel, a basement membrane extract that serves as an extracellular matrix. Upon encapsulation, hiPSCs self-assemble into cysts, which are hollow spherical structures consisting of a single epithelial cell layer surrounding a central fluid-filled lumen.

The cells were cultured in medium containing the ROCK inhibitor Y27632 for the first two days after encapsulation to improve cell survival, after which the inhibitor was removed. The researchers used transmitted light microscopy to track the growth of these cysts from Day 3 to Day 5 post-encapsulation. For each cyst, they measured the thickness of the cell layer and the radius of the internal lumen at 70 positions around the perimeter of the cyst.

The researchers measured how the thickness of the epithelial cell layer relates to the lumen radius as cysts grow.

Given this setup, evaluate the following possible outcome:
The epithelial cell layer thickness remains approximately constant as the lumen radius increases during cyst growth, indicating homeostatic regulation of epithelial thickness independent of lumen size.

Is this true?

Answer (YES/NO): NO